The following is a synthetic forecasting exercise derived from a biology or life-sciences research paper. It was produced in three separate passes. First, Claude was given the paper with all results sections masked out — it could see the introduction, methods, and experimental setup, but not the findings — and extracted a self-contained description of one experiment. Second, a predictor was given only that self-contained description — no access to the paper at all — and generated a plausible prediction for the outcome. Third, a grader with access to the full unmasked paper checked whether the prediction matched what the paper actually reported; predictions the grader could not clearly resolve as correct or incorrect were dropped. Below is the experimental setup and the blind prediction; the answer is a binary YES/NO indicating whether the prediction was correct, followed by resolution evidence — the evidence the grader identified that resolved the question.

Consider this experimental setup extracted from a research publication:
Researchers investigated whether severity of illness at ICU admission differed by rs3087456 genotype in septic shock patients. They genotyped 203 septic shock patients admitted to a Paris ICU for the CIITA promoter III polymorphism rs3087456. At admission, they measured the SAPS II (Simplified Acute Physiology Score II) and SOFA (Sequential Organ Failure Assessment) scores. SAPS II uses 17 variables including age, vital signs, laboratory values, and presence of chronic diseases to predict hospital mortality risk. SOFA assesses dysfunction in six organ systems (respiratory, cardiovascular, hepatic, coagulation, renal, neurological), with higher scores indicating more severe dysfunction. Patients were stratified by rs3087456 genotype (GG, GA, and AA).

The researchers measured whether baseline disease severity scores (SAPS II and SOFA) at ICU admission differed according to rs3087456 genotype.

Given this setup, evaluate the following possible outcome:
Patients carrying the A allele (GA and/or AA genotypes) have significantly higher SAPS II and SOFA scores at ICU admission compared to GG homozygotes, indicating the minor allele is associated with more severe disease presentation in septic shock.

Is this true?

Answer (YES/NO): NO